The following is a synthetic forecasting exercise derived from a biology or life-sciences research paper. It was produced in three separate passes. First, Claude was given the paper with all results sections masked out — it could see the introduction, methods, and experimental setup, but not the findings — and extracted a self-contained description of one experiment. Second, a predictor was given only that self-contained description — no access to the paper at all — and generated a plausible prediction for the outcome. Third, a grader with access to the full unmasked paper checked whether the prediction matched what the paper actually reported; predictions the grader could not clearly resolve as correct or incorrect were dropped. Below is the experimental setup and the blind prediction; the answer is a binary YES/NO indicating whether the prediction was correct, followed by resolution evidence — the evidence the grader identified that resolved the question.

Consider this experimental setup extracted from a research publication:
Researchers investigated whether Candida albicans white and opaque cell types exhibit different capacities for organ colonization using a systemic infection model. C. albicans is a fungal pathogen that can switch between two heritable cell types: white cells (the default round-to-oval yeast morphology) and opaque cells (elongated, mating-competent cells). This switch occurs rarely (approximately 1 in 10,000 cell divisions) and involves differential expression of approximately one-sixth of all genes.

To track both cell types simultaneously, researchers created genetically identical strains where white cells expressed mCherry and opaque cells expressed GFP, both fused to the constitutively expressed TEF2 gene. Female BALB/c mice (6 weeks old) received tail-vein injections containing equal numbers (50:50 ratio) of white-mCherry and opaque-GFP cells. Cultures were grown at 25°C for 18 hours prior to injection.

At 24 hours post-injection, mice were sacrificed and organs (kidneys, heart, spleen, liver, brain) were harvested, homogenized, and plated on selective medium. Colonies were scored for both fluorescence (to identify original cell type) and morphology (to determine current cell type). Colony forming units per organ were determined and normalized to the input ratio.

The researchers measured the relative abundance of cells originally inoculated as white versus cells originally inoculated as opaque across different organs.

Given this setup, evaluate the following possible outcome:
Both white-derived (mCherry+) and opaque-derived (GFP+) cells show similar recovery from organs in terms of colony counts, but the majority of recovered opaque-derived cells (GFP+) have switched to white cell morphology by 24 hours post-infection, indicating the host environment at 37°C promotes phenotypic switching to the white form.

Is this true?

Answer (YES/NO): NO